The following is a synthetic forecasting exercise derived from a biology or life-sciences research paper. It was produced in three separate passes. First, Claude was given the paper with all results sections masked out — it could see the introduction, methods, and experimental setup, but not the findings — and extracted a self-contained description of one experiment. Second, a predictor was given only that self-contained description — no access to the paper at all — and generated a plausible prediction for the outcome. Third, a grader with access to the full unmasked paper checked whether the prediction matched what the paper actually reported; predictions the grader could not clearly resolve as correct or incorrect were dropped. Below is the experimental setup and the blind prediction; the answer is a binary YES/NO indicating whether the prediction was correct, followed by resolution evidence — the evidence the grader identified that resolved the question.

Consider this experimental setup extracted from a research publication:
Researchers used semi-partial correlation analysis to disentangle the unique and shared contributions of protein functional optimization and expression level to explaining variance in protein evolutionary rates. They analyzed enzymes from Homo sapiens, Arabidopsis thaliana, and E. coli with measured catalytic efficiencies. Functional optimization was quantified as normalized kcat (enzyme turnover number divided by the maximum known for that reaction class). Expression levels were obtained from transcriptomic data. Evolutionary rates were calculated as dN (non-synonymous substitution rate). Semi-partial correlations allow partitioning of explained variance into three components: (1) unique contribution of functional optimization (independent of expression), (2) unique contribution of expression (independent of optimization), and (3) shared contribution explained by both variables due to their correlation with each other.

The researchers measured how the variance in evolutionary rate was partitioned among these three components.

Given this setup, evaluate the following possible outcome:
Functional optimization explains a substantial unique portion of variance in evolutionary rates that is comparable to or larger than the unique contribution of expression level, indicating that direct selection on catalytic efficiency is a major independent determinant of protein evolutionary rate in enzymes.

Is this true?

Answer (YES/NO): NO